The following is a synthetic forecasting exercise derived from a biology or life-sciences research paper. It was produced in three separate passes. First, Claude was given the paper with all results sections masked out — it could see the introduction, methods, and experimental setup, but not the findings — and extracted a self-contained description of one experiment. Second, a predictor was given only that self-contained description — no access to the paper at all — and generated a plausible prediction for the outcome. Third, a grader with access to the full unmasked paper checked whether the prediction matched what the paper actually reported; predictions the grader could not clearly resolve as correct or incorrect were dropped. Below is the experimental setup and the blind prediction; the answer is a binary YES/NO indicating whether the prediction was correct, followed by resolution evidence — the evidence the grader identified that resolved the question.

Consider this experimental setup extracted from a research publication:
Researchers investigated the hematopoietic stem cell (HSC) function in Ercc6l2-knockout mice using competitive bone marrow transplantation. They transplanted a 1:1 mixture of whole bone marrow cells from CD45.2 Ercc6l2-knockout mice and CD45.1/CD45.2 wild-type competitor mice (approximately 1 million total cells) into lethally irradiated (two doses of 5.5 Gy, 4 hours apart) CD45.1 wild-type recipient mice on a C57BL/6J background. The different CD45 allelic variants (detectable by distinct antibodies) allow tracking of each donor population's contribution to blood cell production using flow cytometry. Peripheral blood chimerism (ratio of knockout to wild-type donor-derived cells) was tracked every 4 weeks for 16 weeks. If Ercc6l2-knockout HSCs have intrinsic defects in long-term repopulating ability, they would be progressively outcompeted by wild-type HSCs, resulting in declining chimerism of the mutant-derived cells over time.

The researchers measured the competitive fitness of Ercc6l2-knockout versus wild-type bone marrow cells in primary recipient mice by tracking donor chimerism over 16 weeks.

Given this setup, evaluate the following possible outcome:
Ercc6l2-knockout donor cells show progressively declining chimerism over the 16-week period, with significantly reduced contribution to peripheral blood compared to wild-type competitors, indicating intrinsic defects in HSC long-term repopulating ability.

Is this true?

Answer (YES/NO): NO